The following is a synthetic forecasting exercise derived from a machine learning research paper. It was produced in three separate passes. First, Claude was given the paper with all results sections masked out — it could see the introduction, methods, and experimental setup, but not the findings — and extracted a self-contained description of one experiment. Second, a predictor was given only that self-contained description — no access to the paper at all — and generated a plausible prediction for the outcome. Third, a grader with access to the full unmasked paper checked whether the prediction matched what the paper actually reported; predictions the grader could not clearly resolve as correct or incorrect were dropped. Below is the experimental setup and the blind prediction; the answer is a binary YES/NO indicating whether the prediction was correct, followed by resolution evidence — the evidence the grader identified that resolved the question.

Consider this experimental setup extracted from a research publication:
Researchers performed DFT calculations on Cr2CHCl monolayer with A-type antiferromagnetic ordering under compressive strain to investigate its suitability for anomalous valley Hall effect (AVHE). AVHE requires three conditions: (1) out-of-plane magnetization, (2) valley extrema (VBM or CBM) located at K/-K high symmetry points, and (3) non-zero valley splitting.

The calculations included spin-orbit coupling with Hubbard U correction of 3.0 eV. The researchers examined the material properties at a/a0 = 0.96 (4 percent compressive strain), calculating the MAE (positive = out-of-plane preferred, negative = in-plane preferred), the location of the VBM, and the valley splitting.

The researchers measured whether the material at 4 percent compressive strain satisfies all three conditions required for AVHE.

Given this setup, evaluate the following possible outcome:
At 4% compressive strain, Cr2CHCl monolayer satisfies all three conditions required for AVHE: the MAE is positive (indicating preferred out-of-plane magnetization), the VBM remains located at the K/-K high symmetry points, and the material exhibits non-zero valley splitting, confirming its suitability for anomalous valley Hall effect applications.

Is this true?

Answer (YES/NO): NO